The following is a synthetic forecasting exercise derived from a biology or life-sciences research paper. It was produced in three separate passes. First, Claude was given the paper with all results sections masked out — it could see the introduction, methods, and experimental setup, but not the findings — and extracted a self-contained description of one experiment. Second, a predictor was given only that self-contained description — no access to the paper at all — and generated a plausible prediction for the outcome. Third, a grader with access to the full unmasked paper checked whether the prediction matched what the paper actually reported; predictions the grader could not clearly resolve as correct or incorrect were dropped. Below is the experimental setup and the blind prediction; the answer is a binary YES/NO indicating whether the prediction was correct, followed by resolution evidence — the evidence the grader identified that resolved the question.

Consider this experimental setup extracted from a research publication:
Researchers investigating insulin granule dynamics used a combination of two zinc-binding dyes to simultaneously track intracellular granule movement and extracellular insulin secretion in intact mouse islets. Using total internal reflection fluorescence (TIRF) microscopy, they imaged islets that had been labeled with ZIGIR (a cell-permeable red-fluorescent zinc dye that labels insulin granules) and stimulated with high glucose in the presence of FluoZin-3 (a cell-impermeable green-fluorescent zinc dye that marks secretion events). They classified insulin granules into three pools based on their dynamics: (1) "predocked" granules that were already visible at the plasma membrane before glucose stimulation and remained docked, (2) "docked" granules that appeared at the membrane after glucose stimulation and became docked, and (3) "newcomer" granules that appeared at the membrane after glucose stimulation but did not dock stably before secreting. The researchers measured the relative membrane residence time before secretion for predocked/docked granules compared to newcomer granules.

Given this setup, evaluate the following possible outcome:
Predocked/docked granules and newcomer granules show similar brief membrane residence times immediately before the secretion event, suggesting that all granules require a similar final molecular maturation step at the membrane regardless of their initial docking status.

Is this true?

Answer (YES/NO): NO